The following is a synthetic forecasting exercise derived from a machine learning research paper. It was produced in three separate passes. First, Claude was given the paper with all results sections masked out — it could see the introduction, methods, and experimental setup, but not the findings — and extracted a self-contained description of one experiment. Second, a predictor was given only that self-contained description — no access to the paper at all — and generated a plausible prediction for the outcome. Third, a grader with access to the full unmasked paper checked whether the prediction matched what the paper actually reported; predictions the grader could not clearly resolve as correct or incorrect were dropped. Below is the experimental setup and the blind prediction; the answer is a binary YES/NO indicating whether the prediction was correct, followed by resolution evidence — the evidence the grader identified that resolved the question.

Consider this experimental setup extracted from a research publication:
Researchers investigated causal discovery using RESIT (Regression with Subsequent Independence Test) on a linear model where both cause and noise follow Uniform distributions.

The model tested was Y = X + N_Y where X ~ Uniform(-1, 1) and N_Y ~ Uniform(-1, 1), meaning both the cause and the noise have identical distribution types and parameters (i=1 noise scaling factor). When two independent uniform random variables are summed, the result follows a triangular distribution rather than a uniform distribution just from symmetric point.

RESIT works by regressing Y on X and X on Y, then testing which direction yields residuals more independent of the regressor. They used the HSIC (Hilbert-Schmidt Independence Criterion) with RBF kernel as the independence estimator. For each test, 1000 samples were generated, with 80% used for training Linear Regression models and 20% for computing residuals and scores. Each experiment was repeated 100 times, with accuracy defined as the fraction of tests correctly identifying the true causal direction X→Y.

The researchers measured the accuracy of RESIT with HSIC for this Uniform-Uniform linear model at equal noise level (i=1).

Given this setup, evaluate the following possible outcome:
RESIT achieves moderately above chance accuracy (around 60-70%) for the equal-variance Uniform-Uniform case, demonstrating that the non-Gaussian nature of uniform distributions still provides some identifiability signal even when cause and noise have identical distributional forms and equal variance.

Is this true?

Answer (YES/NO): NO